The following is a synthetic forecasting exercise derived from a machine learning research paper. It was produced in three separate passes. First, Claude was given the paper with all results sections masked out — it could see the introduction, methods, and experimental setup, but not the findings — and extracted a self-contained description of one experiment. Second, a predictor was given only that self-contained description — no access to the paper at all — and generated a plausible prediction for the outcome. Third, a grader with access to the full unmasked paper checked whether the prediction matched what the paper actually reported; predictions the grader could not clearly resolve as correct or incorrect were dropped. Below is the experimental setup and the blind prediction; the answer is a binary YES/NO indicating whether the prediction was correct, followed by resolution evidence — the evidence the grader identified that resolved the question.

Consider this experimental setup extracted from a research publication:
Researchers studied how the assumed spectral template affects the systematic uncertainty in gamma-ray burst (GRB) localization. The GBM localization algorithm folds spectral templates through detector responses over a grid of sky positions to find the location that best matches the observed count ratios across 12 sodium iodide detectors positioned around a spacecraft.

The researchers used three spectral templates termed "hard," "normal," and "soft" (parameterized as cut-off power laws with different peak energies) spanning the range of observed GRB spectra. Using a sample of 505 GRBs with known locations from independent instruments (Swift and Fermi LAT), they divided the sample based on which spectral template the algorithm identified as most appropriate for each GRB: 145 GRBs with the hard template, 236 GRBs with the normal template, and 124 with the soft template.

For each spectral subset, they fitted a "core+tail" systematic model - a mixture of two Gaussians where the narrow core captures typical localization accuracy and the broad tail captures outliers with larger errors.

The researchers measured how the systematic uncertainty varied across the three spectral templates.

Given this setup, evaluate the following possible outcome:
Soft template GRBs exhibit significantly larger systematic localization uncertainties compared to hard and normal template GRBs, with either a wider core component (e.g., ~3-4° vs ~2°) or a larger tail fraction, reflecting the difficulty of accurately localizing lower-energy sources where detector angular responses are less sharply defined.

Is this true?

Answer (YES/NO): NO